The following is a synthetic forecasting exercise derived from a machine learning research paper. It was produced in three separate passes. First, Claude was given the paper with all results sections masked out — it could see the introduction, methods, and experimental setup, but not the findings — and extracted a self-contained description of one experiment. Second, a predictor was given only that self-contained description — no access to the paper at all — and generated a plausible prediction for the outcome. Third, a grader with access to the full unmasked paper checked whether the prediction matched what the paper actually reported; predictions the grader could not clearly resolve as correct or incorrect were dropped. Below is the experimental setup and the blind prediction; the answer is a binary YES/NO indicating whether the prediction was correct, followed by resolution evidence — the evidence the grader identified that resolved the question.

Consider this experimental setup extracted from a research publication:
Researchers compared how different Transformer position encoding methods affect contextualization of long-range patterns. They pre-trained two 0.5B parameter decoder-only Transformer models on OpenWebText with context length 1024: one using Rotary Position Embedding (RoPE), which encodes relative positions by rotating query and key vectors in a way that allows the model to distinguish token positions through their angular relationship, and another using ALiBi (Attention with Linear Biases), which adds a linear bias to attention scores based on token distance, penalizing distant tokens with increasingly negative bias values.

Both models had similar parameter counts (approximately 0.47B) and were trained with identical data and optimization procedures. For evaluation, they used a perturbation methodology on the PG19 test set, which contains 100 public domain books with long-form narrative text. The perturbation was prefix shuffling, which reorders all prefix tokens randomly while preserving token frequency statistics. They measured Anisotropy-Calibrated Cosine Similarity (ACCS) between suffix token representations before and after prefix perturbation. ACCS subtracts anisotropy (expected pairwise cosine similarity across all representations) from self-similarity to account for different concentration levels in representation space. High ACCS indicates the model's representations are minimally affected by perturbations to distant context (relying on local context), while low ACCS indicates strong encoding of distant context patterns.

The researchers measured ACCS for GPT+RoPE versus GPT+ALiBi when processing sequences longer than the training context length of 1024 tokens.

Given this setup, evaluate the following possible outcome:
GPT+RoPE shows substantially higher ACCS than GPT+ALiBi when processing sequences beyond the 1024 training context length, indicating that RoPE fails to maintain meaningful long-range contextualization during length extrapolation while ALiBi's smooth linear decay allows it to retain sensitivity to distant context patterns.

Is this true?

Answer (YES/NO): NO